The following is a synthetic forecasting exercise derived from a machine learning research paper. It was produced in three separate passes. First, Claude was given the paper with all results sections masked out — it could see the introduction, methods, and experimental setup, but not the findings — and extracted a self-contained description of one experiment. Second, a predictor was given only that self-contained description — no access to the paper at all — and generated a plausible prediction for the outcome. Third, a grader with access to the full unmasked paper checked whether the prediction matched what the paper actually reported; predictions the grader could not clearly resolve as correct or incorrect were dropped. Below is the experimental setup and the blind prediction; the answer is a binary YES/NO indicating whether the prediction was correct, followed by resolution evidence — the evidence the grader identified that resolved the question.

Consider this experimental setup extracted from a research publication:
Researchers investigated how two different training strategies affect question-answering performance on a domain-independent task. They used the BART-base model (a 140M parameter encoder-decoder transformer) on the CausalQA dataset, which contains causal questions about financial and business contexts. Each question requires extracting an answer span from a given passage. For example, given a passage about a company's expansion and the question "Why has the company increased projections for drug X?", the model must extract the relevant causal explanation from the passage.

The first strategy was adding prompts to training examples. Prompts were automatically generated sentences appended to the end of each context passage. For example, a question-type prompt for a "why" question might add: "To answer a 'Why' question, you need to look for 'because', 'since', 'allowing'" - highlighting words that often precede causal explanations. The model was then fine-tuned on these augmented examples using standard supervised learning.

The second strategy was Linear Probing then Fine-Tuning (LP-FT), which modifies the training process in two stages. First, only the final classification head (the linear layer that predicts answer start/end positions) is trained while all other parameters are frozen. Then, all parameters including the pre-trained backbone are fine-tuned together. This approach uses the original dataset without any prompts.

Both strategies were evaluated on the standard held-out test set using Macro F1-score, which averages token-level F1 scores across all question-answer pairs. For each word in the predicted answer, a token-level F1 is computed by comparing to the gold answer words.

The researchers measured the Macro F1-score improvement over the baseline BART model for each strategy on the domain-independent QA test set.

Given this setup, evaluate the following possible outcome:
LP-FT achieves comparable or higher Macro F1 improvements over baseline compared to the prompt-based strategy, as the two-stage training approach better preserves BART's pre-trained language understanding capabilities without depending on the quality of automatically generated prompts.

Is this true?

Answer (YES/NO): NO